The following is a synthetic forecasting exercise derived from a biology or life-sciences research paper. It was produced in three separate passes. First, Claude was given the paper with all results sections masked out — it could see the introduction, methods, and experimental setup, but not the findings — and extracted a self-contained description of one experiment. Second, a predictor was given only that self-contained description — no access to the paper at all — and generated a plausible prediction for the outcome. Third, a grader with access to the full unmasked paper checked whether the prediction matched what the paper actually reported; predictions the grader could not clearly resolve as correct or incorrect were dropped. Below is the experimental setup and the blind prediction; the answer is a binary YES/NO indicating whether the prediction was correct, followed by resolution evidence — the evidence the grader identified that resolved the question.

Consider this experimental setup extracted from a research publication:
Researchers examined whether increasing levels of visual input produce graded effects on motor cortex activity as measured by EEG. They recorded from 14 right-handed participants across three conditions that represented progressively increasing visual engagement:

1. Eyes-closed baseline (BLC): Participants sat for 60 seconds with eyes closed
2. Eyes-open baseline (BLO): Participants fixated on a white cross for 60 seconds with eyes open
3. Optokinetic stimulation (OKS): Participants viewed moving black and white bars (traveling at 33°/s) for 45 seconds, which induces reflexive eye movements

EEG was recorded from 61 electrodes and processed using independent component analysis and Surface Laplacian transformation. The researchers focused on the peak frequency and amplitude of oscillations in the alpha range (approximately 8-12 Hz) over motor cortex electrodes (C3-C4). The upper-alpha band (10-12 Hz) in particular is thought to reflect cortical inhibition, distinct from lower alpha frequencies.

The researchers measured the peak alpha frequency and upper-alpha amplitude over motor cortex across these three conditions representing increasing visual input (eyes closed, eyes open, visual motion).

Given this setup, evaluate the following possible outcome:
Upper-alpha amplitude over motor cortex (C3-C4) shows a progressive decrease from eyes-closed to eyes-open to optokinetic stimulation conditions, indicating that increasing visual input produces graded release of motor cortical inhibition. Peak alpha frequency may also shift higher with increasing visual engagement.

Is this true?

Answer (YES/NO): NO